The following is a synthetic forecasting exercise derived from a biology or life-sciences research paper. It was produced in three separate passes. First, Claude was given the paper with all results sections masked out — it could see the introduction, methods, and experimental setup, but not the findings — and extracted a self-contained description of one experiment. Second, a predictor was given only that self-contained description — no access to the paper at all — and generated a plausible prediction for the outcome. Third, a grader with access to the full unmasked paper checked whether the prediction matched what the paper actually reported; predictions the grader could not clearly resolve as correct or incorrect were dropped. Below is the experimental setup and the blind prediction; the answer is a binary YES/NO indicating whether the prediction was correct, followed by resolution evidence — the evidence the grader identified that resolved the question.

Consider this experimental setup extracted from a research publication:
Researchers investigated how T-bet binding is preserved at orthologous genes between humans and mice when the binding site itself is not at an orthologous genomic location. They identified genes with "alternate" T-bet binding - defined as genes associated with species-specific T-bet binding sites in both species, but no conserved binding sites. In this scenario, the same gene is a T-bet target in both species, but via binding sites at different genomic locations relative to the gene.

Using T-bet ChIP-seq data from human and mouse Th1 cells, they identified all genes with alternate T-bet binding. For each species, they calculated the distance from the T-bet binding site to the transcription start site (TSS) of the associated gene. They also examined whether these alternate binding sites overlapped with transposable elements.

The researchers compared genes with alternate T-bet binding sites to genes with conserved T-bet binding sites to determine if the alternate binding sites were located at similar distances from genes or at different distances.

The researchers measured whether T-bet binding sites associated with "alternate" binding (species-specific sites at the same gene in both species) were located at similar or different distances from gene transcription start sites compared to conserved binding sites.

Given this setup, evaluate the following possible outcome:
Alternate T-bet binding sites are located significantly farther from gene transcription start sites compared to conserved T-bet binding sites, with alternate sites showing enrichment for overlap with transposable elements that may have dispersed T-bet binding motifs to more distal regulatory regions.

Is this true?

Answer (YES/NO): YES